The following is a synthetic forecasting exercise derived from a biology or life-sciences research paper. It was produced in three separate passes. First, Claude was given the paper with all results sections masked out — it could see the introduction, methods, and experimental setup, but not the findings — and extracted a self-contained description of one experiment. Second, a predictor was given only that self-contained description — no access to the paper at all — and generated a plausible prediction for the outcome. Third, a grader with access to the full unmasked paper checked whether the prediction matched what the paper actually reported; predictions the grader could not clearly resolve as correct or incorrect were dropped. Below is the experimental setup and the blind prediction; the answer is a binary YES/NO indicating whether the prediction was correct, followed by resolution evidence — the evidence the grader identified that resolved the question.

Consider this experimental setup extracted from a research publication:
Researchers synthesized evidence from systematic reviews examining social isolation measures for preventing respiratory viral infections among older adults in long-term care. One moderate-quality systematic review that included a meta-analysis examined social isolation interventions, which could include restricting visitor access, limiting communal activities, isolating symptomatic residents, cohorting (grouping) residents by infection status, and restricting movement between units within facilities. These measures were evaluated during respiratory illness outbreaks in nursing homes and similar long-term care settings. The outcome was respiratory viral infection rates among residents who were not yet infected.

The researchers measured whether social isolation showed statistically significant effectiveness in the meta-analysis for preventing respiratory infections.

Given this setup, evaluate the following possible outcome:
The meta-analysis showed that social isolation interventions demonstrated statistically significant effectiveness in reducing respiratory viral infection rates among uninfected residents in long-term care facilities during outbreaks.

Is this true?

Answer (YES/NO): NO